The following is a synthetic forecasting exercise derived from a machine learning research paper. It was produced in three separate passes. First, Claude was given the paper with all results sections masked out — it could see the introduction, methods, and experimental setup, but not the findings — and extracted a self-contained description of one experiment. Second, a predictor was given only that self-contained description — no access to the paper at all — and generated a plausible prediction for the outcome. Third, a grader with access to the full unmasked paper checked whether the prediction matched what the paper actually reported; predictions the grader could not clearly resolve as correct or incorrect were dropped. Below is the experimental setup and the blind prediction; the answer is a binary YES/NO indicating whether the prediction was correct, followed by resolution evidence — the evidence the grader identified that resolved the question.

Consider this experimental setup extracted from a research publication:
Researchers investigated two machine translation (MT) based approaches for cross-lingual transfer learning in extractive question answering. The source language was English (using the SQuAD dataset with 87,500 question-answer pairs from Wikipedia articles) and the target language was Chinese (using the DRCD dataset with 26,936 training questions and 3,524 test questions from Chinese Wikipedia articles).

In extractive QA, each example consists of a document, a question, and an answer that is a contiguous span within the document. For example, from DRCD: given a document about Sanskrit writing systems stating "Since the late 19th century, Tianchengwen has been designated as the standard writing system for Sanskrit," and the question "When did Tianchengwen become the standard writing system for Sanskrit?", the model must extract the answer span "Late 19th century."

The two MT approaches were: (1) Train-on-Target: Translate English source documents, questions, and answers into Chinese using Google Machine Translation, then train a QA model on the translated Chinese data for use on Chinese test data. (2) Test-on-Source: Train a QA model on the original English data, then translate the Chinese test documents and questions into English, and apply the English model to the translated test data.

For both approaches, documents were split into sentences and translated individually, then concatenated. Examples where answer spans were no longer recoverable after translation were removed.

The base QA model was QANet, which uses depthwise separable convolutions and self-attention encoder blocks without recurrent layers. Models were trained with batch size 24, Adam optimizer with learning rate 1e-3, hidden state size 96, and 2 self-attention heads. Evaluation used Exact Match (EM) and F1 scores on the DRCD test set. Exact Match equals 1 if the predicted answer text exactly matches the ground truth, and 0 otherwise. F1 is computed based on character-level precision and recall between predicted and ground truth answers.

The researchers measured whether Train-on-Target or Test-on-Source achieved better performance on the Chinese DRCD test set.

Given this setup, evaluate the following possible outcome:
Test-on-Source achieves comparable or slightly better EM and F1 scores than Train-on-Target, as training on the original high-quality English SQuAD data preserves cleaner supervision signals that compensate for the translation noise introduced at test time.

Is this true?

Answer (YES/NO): NO